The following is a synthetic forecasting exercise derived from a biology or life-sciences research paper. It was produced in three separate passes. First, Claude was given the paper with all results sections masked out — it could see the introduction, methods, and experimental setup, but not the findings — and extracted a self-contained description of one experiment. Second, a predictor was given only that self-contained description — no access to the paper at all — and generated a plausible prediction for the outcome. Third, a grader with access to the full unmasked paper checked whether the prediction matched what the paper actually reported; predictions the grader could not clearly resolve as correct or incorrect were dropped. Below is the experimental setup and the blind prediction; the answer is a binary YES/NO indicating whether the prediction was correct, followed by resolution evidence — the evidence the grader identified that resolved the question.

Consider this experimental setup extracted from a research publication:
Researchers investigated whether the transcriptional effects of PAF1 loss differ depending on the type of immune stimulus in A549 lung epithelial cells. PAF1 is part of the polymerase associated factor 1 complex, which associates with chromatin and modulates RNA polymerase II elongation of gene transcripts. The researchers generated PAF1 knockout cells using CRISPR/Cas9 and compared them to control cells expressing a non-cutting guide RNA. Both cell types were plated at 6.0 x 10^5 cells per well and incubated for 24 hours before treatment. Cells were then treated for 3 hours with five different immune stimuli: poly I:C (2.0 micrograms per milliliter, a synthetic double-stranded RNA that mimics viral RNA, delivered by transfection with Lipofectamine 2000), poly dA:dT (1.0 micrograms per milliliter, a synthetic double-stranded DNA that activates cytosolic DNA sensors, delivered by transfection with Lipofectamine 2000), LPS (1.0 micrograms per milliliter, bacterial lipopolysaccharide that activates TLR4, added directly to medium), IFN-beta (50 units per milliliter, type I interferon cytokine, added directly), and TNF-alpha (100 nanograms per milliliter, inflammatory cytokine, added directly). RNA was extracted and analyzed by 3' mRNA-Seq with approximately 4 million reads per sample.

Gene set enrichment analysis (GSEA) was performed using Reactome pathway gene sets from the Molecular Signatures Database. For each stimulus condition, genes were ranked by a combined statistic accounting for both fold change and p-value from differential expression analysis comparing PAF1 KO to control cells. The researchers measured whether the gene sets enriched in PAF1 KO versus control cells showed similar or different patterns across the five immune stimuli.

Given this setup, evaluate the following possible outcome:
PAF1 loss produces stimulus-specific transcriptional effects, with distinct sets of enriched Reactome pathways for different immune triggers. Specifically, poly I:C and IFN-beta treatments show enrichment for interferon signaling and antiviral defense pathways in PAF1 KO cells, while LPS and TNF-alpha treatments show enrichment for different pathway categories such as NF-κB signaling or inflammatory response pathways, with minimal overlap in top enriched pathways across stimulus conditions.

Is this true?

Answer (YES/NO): NO